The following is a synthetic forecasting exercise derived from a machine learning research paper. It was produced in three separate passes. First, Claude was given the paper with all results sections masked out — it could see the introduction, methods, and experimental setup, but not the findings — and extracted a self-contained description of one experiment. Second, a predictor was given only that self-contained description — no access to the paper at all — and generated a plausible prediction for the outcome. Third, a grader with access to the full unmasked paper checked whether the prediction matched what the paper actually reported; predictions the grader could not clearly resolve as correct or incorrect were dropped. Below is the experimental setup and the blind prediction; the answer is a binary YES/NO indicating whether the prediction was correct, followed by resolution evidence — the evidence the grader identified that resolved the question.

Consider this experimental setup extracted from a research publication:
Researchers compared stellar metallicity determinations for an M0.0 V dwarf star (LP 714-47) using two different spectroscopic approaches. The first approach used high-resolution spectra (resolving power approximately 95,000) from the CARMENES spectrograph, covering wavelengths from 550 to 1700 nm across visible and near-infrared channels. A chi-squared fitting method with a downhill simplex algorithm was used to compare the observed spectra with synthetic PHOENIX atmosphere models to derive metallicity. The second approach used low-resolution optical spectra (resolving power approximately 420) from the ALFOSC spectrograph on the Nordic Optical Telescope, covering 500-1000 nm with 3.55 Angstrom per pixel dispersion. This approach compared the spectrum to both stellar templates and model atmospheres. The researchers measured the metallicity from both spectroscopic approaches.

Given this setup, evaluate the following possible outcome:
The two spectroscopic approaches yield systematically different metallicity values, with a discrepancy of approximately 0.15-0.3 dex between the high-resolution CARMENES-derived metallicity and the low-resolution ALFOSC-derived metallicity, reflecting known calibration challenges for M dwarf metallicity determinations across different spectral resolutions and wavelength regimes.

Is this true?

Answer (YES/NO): NO